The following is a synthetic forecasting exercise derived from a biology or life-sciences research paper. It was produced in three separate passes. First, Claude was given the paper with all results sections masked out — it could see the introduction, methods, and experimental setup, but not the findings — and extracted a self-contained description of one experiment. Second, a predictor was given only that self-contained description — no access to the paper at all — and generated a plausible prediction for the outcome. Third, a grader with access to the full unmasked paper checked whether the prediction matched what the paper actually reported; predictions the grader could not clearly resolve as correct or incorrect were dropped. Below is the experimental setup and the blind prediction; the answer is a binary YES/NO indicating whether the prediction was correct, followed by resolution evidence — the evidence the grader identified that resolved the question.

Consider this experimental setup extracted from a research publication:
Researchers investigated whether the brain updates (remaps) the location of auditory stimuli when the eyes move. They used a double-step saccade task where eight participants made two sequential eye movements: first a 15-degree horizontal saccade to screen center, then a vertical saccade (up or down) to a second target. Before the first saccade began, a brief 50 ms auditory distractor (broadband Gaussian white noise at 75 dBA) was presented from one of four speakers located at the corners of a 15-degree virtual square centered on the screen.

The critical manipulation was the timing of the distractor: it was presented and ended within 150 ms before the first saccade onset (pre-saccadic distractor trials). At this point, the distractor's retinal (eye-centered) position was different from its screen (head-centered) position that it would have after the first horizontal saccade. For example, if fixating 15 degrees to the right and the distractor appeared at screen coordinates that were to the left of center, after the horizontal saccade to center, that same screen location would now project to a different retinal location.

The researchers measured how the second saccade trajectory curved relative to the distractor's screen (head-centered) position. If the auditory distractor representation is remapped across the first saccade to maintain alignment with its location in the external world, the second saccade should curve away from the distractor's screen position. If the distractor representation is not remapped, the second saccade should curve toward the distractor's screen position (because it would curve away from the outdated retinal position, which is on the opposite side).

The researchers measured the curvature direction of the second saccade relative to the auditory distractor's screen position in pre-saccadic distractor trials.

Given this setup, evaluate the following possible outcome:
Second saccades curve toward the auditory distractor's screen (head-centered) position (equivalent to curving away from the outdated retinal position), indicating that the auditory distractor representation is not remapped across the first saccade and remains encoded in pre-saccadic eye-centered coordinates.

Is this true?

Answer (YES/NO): NO